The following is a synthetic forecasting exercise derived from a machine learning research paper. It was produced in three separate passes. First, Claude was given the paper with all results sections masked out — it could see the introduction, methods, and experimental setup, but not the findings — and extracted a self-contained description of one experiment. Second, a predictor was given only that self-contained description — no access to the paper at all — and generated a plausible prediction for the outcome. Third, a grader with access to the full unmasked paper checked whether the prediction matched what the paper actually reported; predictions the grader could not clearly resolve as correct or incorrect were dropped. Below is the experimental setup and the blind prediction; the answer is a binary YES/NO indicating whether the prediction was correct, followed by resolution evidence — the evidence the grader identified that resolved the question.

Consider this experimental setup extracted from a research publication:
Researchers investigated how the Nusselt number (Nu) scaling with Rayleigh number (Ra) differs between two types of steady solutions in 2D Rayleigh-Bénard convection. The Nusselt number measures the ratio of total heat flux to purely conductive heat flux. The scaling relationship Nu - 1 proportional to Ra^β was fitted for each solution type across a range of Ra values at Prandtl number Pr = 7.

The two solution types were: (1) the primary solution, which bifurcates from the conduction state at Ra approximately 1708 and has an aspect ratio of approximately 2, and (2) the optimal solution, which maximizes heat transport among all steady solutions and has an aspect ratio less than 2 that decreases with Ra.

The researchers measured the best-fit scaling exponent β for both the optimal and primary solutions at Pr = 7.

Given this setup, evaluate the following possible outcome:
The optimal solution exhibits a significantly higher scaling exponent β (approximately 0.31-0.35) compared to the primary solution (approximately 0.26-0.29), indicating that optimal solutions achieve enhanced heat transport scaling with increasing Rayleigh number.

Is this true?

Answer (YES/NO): YES